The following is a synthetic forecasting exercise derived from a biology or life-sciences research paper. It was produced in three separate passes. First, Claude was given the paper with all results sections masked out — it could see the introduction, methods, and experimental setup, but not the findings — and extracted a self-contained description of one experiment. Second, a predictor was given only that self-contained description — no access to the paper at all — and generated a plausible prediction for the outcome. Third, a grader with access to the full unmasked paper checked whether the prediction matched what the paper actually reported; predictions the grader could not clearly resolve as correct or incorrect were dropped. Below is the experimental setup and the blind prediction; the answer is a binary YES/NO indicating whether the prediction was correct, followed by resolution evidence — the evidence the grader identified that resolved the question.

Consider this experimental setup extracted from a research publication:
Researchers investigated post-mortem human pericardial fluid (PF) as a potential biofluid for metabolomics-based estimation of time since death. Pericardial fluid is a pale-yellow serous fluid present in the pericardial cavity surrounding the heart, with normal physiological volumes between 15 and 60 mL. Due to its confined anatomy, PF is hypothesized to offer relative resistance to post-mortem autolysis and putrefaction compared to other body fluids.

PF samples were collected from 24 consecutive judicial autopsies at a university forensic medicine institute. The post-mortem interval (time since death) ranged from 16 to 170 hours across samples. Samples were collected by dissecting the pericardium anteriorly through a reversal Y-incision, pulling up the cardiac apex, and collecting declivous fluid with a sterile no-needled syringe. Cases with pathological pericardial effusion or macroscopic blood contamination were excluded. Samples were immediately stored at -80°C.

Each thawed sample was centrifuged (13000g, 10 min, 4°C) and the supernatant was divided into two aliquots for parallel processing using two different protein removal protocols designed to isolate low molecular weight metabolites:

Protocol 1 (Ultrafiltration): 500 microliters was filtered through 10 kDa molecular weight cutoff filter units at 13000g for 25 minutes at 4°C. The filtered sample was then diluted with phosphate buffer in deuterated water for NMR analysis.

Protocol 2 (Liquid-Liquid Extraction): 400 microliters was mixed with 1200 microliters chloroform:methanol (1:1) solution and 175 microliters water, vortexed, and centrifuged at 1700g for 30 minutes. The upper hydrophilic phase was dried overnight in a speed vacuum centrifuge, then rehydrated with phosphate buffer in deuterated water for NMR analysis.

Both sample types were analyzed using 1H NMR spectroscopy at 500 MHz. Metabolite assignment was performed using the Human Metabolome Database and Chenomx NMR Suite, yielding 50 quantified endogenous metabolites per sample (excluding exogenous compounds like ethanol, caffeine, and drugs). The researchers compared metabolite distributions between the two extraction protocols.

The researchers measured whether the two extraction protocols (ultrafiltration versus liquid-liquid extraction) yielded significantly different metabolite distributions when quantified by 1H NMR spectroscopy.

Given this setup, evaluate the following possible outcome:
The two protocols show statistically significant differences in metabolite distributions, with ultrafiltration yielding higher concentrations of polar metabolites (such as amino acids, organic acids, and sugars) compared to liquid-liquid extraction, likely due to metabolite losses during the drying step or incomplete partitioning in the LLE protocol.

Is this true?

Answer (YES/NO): NO